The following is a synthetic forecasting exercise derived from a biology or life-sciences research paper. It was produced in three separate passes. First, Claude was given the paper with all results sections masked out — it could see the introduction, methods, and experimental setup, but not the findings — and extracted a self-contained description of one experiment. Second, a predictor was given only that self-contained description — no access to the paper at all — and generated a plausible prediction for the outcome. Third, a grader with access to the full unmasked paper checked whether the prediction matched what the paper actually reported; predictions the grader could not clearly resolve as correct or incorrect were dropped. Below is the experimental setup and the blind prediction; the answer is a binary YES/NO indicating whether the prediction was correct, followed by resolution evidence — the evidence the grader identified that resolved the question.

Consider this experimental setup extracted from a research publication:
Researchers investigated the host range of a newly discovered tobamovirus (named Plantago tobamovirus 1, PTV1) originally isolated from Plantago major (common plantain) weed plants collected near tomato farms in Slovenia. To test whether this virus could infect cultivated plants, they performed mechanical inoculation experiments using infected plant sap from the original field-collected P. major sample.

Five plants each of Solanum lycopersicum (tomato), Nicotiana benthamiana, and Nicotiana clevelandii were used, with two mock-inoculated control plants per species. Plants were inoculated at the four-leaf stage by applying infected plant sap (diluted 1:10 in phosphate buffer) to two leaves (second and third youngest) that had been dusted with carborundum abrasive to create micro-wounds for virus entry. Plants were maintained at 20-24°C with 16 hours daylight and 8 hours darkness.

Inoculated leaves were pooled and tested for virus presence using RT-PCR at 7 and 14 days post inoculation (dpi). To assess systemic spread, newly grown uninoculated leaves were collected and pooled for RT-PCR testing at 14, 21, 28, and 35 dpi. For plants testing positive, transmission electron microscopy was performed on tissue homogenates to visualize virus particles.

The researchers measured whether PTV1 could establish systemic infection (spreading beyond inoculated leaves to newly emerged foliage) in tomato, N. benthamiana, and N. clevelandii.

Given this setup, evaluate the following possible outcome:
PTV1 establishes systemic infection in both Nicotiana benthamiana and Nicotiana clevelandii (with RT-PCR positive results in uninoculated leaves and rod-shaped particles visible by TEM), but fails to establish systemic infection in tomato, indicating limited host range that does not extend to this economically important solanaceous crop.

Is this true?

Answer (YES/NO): NO